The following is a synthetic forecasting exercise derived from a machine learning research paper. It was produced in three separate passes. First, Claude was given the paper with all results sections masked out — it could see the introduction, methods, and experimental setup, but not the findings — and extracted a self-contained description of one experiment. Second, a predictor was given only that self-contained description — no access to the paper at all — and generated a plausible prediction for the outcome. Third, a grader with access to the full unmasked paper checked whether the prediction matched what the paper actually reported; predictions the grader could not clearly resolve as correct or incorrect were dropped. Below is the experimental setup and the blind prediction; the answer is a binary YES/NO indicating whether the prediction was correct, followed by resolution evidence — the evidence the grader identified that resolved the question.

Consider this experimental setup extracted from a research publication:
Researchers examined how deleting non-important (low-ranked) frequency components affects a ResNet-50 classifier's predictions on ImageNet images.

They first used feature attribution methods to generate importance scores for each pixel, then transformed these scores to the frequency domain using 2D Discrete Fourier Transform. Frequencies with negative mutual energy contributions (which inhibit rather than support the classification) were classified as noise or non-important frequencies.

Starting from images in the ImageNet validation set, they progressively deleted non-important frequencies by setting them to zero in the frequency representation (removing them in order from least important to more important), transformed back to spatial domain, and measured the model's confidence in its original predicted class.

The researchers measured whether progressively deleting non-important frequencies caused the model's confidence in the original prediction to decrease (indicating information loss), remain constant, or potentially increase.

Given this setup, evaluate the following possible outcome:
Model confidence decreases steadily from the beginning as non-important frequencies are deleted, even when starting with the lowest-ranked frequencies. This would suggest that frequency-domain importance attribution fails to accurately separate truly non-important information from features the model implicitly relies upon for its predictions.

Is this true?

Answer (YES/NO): NO